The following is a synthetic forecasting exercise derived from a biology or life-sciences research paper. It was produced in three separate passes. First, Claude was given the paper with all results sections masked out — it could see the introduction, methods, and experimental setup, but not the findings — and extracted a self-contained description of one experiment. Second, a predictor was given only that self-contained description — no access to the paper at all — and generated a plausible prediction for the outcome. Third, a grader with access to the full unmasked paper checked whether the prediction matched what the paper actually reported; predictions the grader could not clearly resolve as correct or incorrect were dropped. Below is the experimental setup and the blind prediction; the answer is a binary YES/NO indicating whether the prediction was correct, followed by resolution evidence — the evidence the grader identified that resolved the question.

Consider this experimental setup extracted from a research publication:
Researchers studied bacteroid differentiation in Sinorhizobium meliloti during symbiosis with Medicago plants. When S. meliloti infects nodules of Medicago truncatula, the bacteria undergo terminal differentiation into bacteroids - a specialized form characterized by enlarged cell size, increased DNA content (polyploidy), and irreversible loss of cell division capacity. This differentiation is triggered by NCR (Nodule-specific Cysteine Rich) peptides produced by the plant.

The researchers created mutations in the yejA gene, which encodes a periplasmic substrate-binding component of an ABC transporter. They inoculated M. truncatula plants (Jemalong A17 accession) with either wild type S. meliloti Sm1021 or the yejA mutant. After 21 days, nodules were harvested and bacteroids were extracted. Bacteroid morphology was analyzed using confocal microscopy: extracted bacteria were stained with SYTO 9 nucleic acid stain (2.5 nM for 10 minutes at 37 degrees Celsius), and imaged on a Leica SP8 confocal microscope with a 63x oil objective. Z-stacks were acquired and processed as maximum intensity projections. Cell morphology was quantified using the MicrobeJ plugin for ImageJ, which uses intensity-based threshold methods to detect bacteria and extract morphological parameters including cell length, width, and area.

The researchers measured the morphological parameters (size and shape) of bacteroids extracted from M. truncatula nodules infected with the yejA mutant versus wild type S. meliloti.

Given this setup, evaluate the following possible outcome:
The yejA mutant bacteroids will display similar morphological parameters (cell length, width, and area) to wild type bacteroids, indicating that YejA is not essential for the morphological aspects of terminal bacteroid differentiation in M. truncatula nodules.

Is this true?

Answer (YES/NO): NO